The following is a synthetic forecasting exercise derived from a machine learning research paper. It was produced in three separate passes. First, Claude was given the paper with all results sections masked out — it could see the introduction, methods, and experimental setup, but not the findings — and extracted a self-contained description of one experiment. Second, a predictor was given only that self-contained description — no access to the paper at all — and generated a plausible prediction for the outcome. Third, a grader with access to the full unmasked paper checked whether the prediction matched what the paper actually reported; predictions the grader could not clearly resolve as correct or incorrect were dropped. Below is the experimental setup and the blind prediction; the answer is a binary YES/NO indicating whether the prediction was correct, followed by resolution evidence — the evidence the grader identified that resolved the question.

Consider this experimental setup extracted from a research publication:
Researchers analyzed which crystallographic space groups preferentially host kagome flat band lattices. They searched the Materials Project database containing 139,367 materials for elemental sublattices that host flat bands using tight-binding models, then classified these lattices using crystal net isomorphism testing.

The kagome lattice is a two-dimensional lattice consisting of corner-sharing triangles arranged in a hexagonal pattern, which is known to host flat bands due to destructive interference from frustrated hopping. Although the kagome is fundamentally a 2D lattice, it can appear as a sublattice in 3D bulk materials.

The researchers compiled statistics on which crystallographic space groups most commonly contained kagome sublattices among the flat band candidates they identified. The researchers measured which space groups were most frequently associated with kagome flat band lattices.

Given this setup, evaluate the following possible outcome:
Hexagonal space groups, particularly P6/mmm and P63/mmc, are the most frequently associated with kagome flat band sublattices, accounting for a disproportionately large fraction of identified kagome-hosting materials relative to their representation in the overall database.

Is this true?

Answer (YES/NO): NO